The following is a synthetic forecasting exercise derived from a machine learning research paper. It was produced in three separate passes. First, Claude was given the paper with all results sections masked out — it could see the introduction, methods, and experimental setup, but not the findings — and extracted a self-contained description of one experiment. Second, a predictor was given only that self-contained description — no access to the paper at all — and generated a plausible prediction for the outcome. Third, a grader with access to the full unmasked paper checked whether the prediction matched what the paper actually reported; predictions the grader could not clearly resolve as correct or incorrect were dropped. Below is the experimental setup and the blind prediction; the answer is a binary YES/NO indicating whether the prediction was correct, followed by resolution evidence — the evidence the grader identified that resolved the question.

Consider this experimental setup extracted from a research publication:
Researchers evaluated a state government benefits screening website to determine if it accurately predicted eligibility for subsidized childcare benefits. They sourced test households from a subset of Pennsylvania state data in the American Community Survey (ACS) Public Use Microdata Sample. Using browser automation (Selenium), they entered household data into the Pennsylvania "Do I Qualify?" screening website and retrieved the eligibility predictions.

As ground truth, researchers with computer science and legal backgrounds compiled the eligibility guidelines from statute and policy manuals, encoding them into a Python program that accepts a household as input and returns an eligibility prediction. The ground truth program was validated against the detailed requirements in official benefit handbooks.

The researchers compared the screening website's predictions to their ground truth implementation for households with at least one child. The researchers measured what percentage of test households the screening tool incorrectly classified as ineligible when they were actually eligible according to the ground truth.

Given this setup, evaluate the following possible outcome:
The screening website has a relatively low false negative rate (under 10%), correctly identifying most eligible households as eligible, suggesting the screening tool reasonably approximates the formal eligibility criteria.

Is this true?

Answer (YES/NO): NO